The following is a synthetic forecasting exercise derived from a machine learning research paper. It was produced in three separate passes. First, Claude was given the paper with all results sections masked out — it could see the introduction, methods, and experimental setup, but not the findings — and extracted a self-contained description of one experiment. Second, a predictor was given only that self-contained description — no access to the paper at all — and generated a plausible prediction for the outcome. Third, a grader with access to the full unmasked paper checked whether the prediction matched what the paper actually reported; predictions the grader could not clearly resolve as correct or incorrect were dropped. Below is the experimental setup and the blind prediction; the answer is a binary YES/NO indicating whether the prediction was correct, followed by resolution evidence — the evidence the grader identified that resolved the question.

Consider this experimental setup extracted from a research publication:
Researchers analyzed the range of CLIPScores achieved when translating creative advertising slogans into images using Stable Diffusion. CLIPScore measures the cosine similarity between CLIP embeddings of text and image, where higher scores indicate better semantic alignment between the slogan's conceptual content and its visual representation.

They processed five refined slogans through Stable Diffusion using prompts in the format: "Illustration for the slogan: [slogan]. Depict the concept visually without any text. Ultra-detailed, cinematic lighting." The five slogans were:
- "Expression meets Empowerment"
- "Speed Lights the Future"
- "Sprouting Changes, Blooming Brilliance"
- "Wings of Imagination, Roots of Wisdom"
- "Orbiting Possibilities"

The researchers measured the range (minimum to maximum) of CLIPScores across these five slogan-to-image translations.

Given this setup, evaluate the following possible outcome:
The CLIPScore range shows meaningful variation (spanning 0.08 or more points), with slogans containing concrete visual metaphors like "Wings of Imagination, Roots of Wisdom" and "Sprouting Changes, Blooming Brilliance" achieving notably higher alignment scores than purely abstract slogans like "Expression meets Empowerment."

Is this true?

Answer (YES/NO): NO